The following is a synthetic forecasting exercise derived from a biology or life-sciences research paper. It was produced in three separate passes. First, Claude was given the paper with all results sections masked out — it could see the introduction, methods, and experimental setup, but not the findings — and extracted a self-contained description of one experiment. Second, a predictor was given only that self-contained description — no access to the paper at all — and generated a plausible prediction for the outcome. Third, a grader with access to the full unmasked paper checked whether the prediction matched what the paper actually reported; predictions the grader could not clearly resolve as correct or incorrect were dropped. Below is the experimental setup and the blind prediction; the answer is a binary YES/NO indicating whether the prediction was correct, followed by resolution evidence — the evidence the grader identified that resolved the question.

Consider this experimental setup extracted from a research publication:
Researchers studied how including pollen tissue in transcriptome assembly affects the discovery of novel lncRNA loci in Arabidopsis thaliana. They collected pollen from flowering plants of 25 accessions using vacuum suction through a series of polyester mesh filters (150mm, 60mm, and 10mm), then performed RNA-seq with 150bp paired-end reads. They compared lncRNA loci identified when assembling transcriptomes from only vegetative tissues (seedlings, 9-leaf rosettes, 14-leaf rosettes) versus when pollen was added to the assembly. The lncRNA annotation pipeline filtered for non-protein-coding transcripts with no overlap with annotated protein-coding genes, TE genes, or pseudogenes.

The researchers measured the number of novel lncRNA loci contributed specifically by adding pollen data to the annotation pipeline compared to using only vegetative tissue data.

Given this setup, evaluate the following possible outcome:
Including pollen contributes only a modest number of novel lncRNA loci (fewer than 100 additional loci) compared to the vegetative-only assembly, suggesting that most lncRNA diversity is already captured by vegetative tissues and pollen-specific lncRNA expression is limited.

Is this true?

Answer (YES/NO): NO